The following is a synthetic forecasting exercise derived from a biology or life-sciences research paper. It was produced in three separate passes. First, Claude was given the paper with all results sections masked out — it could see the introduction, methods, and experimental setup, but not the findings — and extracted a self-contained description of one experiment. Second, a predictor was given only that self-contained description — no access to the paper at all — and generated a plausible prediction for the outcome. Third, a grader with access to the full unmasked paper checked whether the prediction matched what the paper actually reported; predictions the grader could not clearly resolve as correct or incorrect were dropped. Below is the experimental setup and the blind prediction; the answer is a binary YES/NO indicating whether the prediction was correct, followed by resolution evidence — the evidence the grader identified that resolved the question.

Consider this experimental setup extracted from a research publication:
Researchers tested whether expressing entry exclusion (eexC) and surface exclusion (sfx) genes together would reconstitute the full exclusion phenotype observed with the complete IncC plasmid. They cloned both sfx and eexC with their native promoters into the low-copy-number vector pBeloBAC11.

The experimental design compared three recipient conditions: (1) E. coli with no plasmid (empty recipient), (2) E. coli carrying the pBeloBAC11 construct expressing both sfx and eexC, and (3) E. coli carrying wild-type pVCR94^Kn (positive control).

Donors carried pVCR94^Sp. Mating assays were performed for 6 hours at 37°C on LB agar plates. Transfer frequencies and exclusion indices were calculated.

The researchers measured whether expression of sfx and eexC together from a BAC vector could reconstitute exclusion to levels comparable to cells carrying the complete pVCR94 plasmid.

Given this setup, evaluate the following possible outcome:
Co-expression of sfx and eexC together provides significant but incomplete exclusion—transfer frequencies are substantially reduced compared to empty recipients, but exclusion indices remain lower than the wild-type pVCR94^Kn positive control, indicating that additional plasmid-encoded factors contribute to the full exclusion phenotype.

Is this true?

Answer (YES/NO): NO